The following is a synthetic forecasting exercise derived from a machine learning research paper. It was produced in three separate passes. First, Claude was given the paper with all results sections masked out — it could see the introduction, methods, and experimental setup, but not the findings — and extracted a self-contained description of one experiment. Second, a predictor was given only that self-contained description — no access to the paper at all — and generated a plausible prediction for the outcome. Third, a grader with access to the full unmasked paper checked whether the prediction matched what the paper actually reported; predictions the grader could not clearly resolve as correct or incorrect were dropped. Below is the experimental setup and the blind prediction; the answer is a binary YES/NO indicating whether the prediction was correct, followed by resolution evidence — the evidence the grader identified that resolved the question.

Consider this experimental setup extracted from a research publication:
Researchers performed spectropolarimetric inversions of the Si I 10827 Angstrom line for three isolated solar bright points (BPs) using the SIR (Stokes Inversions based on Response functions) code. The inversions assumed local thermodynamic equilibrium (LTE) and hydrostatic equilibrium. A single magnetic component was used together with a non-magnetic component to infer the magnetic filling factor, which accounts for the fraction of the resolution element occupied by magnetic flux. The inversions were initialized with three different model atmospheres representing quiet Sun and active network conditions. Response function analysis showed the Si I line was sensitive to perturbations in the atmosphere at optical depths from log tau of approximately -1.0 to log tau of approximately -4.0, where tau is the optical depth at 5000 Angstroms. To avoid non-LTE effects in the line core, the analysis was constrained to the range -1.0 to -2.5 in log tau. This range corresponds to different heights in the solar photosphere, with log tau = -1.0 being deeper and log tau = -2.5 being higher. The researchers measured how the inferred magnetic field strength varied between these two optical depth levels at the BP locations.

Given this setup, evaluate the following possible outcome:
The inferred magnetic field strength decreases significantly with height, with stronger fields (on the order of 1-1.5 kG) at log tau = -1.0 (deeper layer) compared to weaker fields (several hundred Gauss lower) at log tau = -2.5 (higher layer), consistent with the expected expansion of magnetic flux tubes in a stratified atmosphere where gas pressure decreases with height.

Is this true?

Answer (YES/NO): NO